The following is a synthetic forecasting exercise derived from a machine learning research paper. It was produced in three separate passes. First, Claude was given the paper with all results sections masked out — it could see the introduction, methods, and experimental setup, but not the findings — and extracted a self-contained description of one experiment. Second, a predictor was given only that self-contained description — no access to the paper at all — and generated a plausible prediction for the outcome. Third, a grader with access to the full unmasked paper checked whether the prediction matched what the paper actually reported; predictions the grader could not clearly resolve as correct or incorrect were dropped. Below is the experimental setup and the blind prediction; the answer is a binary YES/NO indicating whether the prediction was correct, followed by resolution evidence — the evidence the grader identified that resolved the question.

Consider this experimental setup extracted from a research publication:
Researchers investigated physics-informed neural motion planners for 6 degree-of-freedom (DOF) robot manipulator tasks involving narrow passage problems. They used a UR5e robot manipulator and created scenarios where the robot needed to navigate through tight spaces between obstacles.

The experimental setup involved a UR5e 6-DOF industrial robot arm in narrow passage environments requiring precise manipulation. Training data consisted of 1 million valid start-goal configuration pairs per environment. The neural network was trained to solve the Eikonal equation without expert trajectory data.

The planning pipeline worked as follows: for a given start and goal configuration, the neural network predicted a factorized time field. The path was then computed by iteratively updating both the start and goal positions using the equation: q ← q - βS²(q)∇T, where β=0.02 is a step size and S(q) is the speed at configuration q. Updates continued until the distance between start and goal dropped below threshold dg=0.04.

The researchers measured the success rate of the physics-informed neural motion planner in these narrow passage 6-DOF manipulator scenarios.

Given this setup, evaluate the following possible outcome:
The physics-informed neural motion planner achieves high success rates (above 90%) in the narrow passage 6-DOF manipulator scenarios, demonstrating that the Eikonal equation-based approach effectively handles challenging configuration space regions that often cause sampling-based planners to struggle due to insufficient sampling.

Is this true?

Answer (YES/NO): YES